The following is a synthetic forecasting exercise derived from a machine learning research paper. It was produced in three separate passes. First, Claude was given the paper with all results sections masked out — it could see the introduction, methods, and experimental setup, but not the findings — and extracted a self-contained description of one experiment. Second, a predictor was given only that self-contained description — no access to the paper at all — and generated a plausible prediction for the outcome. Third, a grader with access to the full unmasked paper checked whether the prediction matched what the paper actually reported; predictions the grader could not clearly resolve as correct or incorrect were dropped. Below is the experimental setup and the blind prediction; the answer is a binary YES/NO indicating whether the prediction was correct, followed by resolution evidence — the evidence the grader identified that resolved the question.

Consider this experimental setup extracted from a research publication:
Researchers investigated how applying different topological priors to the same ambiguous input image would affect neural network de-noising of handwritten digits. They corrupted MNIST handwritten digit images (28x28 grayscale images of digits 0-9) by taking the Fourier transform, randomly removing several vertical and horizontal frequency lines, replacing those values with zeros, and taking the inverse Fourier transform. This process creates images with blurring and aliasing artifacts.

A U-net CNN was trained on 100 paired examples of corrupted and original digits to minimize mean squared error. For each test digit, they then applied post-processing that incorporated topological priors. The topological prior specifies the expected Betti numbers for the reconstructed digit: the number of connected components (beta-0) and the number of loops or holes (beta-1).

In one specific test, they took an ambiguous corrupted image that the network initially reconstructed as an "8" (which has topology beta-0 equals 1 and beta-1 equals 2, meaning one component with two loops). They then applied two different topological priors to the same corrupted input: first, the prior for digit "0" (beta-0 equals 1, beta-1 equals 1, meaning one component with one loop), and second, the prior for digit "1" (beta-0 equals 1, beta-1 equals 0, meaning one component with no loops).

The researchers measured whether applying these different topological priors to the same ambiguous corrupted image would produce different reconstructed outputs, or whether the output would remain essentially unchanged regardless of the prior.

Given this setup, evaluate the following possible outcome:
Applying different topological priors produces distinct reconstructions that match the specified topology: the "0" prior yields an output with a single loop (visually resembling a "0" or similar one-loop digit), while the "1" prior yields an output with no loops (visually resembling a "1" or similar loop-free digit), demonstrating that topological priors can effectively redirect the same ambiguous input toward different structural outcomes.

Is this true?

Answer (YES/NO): NO